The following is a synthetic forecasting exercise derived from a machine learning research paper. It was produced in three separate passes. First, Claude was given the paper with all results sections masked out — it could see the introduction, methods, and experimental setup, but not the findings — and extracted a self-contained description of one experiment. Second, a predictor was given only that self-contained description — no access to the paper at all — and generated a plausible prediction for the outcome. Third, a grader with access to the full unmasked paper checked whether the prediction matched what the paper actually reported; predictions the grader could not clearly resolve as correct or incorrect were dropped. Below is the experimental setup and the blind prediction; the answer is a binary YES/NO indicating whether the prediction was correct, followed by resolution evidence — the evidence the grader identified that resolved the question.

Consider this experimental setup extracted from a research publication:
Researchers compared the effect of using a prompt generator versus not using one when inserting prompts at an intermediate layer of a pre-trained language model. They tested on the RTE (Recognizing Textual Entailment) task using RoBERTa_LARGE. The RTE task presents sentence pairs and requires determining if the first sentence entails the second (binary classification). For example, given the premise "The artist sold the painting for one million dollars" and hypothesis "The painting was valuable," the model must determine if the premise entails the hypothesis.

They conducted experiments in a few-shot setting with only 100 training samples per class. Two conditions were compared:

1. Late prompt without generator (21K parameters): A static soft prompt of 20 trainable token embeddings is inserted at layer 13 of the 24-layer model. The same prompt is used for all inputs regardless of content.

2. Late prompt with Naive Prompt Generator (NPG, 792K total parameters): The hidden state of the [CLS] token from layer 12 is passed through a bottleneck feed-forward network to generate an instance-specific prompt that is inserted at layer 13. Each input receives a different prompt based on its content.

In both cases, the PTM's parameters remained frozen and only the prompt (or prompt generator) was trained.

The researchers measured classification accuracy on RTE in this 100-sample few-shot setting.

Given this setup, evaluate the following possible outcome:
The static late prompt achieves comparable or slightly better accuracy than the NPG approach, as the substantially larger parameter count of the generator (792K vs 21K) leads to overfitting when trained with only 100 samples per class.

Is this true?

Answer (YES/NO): NO